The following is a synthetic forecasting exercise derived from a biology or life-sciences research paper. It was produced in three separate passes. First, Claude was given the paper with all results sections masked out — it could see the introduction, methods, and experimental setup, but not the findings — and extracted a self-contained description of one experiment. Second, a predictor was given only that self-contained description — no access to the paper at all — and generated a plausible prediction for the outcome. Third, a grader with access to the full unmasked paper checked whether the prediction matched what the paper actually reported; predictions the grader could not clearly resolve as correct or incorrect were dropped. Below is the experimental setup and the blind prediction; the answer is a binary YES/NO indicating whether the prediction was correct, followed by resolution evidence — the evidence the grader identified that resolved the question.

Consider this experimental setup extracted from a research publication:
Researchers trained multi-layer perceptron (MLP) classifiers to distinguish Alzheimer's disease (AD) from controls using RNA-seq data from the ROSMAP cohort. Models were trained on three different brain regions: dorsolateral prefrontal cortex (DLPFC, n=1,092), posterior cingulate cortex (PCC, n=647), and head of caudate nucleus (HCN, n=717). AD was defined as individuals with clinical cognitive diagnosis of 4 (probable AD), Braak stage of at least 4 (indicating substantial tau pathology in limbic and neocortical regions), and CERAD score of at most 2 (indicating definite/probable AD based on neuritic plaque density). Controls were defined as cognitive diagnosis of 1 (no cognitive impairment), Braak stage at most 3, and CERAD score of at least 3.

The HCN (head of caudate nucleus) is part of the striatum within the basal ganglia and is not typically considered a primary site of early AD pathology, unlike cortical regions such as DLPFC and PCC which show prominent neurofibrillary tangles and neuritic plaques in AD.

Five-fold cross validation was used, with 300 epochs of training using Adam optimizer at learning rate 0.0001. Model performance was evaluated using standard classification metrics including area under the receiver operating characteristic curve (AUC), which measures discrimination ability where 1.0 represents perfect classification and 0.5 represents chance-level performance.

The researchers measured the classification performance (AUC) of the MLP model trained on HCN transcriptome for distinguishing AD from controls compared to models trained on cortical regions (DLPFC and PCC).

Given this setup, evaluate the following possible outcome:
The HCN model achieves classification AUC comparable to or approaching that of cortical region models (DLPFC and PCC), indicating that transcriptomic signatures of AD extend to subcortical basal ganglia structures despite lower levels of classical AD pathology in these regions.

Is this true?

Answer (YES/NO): NO